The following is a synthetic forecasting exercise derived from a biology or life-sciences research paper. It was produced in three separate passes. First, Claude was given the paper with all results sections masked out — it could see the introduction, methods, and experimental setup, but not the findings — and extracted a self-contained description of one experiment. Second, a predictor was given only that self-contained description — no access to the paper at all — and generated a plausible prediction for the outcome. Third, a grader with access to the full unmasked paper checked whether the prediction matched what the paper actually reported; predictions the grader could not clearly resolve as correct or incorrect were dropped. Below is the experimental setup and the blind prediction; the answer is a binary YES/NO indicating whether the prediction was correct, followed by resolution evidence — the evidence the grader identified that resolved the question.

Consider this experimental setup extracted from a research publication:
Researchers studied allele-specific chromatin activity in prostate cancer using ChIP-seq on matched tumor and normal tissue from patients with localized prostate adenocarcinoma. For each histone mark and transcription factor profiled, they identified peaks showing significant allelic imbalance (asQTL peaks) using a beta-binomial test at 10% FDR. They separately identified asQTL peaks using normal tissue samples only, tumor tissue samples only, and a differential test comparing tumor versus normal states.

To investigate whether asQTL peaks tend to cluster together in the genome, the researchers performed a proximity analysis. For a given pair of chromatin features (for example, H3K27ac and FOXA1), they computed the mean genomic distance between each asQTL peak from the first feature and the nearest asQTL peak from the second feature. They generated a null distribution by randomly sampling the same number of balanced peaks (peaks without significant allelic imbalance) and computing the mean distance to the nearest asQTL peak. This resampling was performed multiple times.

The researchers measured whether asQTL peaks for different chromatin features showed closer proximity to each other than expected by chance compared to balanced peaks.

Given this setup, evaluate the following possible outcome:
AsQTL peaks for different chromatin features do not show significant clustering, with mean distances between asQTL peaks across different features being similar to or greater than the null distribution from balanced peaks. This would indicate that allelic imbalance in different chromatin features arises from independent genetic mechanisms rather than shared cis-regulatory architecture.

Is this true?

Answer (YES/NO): NO